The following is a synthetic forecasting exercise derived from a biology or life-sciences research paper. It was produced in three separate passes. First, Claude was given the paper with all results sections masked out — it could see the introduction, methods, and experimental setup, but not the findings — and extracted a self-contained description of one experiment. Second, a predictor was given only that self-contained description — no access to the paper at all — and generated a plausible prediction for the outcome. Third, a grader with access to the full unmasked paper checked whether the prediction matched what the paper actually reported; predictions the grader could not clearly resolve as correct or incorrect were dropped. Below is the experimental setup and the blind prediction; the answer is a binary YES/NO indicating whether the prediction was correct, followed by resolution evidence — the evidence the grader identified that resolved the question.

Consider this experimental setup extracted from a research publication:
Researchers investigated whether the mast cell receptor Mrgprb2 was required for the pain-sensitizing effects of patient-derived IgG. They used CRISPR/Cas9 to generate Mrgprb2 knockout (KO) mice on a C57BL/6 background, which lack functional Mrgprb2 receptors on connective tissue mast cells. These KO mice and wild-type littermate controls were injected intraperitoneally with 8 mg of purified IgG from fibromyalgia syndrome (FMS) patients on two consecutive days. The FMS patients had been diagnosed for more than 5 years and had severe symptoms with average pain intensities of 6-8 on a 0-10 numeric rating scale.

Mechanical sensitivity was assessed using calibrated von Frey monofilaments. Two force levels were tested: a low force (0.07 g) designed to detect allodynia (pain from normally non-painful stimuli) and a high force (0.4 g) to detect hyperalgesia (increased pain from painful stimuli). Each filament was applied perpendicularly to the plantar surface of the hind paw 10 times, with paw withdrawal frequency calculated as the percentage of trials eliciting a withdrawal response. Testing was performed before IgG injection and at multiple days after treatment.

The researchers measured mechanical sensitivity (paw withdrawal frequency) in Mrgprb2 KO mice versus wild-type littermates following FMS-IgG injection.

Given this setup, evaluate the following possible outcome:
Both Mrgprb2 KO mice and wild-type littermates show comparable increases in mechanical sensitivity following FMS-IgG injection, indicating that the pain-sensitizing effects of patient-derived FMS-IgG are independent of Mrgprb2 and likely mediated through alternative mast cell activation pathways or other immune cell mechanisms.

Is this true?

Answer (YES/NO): NO